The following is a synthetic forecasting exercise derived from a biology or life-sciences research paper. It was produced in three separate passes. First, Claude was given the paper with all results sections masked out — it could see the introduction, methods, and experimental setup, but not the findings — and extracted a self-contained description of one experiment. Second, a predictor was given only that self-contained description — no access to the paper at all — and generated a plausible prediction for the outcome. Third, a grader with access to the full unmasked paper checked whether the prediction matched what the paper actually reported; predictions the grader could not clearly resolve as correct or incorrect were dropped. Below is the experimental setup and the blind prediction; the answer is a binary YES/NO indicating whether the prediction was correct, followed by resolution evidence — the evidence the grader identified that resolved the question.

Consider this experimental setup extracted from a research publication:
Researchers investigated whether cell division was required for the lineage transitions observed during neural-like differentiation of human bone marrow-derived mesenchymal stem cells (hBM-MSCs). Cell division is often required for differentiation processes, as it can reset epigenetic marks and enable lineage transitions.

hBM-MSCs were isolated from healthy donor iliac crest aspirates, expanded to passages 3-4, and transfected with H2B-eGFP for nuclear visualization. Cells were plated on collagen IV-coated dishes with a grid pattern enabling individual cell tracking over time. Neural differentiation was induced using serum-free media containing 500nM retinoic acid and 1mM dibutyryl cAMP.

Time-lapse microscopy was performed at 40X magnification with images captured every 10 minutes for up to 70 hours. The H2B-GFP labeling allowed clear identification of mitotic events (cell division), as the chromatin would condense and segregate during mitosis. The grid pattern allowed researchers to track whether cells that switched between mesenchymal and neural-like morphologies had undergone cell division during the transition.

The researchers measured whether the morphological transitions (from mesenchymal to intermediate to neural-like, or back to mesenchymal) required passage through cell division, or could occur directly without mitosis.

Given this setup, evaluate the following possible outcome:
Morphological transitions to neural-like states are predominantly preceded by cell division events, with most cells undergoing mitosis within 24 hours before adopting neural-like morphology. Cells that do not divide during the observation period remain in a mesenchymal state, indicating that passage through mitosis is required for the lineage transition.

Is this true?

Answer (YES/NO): NO